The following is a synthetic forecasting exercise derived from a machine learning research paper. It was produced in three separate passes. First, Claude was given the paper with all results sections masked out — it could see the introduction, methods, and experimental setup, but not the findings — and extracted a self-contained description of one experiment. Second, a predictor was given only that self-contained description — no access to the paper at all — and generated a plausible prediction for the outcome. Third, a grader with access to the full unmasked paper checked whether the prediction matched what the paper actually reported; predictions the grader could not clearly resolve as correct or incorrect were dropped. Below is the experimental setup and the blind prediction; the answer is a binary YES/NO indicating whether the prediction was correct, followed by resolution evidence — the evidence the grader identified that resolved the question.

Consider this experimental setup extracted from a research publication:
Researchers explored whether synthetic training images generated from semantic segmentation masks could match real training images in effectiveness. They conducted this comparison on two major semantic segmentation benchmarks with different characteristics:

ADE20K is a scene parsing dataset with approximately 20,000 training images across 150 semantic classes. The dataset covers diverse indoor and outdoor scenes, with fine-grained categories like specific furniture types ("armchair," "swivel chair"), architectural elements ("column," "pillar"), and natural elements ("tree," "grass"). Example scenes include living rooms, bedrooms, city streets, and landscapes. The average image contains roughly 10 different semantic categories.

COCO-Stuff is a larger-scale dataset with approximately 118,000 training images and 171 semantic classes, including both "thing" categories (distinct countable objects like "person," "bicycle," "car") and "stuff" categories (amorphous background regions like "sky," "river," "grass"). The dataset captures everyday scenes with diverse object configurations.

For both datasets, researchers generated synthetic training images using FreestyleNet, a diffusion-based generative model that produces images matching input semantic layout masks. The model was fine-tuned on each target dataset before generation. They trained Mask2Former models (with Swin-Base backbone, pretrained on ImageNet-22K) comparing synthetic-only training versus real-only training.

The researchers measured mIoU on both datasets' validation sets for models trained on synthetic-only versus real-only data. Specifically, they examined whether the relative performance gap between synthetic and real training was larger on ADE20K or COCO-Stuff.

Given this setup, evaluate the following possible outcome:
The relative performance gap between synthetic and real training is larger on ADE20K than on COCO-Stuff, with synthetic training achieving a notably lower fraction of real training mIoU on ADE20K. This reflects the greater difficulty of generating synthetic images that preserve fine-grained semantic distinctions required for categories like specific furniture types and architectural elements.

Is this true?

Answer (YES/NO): NO